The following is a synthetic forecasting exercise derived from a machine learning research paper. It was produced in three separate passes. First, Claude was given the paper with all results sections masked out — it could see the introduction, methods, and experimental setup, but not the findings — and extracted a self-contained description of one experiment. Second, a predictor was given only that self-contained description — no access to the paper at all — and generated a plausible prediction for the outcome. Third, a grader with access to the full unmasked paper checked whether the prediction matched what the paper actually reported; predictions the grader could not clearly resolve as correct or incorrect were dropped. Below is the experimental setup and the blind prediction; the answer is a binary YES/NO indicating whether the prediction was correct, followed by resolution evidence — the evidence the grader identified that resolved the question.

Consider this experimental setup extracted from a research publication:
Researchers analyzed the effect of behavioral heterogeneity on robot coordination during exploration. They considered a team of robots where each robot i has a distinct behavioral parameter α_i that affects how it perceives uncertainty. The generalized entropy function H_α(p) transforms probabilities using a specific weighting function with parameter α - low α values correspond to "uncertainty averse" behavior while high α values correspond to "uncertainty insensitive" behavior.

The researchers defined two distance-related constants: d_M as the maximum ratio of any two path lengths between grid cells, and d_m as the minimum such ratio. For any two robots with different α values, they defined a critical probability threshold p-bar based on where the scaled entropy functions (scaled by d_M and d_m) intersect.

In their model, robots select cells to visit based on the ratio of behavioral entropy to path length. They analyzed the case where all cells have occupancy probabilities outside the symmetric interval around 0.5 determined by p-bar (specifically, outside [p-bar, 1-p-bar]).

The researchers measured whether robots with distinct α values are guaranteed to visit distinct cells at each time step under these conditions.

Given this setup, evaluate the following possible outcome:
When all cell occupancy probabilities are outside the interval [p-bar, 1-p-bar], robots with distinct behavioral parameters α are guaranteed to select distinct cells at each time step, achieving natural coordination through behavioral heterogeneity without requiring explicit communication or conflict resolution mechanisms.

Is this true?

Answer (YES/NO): YES